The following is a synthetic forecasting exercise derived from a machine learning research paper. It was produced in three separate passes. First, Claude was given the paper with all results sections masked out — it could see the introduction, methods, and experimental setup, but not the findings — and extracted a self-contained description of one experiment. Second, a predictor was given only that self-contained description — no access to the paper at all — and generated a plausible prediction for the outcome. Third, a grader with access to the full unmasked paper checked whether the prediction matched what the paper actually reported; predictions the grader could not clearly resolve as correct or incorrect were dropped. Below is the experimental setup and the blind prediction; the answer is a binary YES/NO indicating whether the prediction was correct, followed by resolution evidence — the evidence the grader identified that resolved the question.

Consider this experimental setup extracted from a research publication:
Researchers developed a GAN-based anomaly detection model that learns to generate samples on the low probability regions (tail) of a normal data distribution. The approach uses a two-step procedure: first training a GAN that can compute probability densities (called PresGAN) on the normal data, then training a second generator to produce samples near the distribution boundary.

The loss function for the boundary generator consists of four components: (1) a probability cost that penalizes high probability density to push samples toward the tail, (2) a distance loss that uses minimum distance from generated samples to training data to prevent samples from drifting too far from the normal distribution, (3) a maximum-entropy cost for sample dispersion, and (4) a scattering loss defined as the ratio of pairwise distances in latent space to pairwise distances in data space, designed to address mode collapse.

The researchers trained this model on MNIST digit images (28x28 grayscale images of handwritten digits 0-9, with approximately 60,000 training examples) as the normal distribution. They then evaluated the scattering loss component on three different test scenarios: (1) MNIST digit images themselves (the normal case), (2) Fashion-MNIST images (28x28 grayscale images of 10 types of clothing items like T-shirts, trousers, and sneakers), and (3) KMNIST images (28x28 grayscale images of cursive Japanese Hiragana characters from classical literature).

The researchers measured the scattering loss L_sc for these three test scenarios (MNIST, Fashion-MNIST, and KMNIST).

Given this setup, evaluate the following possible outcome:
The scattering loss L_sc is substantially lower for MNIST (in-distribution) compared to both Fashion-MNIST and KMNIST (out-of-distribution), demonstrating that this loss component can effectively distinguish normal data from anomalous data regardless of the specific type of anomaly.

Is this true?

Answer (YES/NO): NO